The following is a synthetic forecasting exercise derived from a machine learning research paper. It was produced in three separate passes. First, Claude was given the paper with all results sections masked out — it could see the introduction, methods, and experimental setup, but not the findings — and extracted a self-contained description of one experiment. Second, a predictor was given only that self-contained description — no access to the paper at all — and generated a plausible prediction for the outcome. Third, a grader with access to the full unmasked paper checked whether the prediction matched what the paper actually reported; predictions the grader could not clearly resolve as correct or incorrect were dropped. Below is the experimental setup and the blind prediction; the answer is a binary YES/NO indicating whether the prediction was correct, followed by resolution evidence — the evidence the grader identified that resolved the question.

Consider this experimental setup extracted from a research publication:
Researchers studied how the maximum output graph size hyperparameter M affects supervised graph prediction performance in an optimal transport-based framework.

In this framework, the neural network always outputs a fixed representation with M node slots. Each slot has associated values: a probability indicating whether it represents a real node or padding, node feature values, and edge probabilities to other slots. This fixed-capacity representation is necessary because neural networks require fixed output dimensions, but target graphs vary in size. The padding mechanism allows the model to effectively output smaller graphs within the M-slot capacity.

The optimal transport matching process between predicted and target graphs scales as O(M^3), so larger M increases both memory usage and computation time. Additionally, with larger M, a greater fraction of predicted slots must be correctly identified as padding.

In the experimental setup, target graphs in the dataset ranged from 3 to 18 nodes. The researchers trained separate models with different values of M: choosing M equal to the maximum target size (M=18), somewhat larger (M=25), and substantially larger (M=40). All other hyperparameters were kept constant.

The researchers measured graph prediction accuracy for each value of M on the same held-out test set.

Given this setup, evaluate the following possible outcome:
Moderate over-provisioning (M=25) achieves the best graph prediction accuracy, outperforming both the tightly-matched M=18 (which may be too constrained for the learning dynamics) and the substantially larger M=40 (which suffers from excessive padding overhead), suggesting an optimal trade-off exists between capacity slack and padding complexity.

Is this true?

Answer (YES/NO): NO